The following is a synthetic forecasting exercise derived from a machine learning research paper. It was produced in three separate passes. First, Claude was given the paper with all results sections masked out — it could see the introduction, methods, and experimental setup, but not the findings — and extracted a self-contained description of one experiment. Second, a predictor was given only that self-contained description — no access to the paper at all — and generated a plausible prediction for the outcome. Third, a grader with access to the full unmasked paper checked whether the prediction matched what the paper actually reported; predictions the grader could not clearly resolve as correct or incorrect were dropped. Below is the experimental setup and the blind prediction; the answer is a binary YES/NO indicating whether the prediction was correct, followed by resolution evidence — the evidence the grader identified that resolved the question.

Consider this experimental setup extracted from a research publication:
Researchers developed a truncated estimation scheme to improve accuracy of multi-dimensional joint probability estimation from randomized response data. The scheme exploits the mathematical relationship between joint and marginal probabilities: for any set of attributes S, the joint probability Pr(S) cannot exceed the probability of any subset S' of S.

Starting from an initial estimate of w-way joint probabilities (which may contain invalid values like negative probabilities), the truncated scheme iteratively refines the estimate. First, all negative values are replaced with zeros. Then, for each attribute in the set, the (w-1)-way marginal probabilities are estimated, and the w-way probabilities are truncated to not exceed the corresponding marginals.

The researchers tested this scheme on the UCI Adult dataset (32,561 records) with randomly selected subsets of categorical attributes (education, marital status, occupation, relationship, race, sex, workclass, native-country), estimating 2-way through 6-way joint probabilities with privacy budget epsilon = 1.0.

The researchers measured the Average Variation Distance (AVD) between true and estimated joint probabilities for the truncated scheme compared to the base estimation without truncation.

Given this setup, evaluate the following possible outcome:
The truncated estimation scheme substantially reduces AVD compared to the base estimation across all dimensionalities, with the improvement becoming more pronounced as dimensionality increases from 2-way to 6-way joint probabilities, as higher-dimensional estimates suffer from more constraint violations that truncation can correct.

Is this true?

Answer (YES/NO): NO